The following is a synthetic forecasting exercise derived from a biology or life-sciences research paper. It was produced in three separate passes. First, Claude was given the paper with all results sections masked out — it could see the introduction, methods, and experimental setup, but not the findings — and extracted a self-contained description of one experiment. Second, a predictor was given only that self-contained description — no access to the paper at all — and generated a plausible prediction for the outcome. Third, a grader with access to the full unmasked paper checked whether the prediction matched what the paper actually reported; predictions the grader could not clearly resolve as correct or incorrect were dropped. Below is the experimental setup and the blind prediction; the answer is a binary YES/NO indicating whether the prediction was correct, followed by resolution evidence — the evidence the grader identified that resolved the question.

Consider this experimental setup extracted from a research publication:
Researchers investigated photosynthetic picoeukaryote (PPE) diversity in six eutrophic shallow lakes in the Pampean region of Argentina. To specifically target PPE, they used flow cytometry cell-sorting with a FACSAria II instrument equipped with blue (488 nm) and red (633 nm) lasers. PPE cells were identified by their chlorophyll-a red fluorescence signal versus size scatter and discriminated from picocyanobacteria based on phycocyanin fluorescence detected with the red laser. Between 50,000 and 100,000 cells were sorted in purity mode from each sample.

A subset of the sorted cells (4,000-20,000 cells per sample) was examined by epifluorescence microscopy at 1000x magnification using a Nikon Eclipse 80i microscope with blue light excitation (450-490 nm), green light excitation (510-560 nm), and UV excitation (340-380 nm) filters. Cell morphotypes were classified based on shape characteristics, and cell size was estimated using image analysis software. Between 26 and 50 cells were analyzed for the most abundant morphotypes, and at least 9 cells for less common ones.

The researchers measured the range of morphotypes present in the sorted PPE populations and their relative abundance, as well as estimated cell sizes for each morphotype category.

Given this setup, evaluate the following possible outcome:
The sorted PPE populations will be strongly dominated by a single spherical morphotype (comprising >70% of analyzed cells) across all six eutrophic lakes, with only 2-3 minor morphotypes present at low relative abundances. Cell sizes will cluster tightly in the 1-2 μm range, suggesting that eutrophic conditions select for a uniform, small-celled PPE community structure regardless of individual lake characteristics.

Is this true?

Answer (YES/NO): NO